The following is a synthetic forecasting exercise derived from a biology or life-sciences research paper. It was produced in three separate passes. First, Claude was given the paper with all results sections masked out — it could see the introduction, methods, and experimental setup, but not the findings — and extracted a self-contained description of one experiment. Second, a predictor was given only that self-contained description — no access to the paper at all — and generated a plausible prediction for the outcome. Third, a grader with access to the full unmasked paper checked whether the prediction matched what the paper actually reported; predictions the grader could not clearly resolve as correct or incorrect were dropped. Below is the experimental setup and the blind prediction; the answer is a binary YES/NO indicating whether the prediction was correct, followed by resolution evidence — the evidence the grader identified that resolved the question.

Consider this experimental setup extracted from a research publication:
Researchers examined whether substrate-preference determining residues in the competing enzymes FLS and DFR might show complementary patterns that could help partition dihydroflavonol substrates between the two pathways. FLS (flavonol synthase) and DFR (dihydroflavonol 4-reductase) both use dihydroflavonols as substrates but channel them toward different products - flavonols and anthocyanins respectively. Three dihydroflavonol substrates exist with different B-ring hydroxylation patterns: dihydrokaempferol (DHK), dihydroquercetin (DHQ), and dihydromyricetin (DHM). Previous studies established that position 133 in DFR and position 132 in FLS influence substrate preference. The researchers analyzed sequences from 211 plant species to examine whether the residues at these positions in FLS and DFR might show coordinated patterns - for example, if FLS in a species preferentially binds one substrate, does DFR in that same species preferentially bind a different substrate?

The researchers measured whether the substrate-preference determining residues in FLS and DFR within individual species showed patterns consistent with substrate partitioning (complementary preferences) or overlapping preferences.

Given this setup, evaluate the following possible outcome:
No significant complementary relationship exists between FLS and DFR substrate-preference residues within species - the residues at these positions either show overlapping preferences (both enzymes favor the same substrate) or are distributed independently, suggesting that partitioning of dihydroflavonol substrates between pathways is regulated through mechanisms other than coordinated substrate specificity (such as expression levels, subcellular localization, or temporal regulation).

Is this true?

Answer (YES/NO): NO